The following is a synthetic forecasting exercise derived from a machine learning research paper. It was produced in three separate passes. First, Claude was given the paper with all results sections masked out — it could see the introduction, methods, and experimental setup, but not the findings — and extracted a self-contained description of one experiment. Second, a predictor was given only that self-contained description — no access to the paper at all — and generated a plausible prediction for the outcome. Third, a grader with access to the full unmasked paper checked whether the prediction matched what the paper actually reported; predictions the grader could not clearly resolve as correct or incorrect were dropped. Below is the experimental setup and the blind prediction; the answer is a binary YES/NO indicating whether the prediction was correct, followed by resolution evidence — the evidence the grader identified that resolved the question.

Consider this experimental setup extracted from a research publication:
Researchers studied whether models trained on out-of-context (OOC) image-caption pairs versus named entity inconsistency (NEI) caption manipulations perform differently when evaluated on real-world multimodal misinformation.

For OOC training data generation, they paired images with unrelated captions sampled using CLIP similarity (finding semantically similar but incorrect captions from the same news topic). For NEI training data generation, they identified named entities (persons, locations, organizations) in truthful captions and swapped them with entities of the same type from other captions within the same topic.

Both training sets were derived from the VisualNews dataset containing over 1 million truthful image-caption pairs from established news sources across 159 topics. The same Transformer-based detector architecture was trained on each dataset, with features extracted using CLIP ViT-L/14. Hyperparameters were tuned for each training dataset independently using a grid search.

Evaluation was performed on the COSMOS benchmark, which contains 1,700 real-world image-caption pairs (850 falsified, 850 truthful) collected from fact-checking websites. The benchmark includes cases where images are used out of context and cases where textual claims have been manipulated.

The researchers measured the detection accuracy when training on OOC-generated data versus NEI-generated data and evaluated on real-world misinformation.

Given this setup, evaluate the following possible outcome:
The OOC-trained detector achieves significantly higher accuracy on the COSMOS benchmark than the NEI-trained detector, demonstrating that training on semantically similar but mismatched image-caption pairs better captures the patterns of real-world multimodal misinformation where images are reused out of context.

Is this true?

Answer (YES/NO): NO